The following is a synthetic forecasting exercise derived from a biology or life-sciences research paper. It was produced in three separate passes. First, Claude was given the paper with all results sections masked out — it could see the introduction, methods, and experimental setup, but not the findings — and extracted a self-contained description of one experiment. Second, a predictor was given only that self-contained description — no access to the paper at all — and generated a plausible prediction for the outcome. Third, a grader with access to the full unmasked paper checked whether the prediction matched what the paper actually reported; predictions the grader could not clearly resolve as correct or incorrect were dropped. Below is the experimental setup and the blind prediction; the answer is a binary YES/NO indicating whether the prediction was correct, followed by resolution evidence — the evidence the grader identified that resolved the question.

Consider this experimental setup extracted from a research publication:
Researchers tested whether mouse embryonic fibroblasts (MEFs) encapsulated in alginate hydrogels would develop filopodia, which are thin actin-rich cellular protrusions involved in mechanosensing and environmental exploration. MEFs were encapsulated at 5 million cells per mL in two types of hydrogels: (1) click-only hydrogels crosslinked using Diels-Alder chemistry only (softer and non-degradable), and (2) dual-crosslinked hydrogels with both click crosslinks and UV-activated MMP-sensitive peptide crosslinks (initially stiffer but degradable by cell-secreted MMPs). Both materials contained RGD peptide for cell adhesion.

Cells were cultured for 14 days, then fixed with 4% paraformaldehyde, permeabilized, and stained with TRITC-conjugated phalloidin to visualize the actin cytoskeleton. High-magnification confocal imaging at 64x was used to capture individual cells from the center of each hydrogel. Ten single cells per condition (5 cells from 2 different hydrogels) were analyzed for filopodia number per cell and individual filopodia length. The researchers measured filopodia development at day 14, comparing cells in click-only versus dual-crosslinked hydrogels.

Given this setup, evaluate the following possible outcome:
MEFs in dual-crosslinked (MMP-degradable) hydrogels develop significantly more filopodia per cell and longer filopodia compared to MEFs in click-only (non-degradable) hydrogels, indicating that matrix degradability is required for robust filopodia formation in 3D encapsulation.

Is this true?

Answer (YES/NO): YES